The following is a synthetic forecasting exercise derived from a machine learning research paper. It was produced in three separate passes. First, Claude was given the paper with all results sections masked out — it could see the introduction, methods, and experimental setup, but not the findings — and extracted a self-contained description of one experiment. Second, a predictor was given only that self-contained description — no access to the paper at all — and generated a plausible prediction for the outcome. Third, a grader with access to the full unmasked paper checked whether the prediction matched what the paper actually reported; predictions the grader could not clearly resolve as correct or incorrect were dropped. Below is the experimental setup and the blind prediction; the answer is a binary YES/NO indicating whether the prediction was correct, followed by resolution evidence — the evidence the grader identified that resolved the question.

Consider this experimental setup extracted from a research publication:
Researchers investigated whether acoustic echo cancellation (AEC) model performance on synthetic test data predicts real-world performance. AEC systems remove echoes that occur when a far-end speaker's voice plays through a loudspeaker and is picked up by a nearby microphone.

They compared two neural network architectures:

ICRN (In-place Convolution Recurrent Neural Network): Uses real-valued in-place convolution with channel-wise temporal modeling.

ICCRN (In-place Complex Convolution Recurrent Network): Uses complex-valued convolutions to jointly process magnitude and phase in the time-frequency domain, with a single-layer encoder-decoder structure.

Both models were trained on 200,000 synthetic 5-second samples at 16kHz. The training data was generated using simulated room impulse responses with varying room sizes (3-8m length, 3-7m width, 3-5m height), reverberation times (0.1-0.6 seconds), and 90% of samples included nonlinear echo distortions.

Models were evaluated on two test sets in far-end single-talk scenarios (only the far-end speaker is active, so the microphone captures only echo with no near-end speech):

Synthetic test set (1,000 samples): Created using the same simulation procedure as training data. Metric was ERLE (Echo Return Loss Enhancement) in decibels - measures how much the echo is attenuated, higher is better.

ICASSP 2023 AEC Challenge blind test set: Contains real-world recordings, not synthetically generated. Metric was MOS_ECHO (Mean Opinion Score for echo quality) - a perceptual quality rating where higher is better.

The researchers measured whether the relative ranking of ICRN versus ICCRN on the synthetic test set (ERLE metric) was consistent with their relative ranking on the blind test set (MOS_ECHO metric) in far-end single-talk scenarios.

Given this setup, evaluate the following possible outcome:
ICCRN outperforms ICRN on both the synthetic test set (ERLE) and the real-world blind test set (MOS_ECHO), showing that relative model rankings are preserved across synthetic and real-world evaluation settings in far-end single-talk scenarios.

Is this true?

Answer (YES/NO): NO